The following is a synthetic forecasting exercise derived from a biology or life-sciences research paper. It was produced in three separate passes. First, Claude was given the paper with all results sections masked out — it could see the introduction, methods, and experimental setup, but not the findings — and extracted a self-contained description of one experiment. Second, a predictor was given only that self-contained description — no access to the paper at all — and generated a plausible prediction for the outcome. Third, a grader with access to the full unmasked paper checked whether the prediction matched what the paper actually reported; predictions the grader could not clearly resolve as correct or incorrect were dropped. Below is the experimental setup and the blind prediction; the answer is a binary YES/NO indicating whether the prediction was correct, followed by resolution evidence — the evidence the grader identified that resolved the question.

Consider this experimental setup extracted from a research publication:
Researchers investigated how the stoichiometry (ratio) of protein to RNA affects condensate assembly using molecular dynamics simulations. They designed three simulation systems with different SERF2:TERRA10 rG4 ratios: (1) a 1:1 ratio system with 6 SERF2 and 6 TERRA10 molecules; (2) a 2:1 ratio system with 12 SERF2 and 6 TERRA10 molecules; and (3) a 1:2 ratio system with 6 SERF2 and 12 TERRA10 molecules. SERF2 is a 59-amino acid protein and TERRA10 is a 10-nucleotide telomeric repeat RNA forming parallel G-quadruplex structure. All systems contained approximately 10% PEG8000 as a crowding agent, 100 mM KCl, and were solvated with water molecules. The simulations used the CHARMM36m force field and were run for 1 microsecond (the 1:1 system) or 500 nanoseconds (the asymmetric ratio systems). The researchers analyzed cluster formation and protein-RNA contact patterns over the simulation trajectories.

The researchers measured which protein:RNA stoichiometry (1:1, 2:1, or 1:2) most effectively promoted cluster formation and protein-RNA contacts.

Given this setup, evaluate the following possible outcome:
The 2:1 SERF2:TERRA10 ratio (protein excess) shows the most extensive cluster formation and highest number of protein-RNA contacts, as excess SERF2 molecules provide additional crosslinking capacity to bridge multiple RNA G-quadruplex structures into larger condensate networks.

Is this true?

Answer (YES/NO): NO